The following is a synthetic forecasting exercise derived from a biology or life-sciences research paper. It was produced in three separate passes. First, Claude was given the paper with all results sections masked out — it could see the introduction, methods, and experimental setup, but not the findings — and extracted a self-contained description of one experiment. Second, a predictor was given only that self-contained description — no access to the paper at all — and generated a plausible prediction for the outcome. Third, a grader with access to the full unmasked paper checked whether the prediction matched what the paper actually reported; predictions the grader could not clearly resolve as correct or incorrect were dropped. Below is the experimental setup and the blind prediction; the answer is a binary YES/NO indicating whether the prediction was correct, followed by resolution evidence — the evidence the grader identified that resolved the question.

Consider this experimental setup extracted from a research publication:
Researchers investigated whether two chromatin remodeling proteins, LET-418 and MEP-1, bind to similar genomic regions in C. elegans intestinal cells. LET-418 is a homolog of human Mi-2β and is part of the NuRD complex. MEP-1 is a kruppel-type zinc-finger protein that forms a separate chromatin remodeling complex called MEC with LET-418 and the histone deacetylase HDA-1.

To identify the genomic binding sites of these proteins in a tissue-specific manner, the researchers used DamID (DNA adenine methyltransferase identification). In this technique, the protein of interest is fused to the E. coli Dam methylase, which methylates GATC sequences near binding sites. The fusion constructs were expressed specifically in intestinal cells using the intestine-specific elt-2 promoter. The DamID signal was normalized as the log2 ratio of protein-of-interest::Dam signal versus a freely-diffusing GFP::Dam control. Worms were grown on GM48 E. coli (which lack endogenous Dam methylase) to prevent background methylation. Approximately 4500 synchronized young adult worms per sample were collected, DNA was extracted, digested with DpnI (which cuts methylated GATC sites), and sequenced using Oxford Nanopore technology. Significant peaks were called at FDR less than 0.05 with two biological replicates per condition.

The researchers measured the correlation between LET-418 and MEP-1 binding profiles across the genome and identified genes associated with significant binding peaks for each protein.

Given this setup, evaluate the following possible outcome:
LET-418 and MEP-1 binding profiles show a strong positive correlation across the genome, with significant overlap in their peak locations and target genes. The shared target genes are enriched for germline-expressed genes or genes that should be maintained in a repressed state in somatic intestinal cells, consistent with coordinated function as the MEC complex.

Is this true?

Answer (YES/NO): NO